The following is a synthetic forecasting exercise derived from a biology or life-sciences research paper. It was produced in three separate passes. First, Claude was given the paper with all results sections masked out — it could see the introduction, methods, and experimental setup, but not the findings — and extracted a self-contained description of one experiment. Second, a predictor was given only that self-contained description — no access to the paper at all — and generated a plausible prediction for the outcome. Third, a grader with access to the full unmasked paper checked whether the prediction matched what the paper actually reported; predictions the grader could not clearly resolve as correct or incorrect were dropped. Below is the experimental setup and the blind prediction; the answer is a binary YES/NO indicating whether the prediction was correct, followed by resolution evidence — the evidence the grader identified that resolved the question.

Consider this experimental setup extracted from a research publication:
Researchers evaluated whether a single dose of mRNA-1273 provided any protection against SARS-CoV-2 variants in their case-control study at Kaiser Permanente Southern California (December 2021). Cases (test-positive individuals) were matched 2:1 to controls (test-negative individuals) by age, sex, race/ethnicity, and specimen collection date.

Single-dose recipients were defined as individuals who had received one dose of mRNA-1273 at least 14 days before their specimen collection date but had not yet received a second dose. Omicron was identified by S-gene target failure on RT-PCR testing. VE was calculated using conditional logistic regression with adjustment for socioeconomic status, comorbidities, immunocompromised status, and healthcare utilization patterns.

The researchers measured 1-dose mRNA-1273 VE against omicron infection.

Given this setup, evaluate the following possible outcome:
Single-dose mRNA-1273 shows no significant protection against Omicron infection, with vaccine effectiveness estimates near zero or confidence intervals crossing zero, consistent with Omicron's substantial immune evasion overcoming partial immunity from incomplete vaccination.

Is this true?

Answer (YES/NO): NO